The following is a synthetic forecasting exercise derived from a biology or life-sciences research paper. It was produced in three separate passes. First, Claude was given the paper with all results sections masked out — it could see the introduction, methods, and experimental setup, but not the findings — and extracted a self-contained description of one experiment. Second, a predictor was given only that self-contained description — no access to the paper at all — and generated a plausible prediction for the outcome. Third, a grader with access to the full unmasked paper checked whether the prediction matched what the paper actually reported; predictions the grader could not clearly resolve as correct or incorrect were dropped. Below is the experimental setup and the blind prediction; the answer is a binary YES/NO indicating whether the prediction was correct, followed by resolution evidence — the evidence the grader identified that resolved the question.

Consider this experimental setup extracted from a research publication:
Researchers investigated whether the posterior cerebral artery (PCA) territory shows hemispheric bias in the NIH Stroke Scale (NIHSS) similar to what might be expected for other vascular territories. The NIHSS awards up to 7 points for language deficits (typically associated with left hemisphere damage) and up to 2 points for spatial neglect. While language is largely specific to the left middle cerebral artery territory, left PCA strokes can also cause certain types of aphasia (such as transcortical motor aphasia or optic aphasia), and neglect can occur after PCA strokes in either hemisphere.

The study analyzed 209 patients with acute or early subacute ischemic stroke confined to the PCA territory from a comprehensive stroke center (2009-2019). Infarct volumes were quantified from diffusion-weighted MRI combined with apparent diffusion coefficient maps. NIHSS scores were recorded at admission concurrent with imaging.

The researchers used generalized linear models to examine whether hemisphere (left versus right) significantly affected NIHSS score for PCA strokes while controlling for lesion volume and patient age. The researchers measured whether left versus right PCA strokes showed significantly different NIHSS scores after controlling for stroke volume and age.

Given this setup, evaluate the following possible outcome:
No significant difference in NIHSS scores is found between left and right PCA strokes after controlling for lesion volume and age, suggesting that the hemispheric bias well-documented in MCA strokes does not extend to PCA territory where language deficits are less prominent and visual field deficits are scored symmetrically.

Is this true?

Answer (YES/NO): YES